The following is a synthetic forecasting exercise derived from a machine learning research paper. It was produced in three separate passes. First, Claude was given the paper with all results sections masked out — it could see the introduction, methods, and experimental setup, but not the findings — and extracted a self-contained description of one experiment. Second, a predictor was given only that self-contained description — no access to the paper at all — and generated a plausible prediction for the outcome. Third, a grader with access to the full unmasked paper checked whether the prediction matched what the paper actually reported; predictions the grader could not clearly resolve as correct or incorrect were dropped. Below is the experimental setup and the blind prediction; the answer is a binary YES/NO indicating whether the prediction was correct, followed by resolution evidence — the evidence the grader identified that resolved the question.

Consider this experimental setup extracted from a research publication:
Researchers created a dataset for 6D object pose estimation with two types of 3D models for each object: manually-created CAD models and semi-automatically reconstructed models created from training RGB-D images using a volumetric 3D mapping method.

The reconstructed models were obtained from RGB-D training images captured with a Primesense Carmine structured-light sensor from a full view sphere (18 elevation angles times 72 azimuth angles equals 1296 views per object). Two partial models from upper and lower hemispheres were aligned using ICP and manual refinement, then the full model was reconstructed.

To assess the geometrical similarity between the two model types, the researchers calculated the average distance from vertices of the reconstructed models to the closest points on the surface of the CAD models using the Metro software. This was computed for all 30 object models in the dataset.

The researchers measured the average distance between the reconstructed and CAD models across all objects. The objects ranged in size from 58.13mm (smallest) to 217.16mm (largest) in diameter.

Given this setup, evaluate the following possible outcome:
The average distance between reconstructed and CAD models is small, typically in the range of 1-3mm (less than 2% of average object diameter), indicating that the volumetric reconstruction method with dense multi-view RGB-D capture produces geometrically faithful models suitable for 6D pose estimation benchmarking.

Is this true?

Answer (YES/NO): YES